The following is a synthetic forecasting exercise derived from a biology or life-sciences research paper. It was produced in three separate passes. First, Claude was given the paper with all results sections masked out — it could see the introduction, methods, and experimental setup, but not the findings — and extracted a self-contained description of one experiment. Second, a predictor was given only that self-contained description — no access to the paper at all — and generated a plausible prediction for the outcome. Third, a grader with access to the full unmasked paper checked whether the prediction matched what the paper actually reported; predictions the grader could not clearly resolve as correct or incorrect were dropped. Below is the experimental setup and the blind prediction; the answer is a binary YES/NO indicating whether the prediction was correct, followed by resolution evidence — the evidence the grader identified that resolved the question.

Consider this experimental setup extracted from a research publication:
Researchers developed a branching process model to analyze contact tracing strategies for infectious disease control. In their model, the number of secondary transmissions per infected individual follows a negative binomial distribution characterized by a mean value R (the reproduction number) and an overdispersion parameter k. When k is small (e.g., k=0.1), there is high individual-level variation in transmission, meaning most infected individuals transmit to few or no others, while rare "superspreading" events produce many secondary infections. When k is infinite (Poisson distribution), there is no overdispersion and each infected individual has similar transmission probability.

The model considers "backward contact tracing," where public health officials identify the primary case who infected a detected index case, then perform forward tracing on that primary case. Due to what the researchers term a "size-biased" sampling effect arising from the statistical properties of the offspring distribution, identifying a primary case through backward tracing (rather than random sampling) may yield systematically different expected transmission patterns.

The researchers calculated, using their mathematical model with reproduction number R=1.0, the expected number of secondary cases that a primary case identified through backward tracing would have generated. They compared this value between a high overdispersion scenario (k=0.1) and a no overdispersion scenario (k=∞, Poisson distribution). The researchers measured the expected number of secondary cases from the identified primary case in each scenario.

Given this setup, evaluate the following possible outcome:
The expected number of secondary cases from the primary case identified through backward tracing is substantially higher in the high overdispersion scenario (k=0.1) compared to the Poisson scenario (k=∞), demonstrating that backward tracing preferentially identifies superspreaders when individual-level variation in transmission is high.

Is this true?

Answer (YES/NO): YES